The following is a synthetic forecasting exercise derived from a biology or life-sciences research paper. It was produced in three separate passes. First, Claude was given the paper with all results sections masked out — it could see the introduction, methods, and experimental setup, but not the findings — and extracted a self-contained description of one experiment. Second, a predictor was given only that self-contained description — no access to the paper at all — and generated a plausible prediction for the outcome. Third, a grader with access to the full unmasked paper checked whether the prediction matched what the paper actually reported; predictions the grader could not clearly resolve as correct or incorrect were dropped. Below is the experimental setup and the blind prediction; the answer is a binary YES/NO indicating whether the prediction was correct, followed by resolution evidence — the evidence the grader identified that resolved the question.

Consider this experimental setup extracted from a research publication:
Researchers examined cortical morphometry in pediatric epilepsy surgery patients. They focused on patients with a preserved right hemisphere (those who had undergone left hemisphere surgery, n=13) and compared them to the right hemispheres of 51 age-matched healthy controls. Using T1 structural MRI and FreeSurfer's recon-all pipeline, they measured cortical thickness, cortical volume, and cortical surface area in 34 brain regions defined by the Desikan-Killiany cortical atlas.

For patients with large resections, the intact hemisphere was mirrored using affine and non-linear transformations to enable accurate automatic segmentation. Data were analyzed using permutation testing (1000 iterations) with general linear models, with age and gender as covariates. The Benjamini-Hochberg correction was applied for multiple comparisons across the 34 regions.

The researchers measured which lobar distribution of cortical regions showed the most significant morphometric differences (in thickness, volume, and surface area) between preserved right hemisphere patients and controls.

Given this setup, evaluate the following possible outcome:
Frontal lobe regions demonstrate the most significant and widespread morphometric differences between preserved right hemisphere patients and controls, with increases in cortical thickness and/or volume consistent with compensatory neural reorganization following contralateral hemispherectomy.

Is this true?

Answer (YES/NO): NO